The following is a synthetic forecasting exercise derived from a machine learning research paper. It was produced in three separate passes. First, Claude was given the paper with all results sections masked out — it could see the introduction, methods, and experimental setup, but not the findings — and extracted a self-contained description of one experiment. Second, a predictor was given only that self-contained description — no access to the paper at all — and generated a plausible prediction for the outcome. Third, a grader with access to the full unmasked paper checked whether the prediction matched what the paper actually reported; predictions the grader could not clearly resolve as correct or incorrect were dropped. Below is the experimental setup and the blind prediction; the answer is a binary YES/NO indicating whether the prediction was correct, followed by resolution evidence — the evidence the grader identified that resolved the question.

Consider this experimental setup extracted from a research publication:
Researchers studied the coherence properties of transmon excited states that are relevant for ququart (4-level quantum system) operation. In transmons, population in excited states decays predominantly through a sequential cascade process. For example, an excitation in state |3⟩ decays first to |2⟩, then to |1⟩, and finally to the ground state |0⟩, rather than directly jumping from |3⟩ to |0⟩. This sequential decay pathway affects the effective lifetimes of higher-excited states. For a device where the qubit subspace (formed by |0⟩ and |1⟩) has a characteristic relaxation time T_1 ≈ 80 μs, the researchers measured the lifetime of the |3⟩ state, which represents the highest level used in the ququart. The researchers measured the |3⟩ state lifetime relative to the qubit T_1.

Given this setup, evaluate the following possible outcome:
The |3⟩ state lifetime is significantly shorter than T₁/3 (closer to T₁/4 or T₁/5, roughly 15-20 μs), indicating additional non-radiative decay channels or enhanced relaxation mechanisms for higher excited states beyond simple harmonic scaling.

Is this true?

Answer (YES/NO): NO